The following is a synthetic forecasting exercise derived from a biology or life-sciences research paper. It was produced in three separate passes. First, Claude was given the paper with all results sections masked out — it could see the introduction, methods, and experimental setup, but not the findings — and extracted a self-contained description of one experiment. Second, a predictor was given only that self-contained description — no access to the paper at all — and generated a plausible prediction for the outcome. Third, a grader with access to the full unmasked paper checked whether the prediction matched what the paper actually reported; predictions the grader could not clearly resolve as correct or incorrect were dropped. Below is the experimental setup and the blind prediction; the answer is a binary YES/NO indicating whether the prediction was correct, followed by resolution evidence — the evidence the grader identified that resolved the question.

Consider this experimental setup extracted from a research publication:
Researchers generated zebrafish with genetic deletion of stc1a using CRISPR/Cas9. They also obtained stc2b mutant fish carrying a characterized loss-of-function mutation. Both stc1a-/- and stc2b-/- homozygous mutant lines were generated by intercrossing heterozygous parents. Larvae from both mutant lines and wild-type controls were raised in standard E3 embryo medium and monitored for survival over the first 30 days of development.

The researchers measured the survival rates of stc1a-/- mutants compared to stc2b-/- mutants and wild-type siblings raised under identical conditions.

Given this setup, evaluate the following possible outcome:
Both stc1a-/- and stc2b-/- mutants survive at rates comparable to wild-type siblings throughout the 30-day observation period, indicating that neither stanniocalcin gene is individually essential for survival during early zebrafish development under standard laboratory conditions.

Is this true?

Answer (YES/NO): NO